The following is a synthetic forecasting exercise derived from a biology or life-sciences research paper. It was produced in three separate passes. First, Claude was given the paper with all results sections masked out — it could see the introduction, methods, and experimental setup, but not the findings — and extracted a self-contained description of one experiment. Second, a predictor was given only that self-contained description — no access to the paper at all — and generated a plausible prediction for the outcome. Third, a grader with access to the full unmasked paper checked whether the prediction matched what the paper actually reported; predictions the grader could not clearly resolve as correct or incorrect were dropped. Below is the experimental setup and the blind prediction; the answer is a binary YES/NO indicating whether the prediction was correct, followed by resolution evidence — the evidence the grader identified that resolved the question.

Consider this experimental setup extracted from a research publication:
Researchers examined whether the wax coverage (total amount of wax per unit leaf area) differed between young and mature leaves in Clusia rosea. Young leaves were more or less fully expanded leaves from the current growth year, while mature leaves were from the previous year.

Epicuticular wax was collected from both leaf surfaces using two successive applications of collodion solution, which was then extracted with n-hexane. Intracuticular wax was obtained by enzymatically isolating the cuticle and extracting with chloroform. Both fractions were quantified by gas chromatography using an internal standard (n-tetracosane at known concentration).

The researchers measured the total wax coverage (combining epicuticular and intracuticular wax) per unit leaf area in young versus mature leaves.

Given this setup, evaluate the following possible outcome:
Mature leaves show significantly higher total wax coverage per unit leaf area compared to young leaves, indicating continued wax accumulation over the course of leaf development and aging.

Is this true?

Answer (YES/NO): YES